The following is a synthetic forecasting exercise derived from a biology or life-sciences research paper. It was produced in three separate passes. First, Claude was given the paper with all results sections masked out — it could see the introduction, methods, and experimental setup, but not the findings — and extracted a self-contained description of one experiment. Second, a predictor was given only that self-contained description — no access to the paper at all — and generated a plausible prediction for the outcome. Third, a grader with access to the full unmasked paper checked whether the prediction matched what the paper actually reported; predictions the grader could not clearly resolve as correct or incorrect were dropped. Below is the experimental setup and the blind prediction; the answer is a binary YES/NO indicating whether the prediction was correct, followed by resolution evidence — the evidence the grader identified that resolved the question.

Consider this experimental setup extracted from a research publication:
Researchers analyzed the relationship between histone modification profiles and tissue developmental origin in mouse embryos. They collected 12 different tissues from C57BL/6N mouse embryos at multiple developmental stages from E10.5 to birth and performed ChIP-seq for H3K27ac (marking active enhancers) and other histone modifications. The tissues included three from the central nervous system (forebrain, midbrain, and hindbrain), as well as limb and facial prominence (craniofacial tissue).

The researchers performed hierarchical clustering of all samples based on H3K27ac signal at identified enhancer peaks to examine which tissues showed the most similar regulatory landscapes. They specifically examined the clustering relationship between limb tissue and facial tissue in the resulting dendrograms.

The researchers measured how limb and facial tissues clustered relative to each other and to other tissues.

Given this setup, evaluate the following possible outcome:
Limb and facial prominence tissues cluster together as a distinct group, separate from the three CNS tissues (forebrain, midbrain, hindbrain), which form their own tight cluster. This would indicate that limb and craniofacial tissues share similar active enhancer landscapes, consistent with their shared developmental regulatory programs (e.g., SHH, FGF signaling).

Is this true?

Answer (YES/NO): YES